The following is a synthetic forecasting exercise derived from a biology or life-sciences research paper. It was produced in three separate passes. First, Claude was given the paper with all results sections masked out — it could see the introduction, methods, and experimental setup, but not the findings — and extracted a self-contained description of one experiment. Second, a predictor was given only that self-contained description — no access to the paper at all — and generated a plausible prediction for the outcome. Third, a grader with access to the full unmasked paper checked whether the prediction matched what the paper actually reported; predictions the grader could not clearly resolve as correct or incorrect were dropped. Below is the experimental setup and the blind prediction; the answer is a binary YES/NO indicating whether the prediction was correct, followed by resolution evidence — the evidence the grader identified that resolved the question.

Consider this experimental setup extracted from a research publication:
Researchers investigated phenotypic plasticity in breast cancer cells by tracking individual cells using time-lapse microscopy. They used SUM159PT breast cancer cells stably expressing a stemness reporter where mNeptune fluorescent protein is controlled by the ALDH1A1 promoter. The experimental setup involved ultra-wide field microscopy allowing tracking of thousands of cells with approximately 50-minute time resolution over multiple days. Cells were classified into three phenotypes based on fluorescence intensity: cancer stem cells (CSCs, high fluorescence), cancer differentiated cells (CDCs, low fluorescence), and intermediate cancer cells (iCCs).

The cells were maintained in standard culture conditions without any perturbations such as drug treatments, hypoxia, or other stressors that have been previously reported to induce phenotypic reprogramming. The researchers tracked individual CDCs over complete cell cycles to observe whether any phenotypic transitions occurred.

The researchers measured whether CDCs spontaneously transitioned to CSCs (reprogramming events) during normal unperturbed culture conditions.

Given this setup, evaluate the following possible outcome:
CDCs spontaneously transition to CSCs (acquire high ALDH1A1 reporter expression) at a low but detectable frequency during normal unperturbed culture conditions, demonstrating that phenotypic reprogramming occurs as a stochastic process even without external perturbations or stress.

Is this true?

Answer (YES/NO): YES